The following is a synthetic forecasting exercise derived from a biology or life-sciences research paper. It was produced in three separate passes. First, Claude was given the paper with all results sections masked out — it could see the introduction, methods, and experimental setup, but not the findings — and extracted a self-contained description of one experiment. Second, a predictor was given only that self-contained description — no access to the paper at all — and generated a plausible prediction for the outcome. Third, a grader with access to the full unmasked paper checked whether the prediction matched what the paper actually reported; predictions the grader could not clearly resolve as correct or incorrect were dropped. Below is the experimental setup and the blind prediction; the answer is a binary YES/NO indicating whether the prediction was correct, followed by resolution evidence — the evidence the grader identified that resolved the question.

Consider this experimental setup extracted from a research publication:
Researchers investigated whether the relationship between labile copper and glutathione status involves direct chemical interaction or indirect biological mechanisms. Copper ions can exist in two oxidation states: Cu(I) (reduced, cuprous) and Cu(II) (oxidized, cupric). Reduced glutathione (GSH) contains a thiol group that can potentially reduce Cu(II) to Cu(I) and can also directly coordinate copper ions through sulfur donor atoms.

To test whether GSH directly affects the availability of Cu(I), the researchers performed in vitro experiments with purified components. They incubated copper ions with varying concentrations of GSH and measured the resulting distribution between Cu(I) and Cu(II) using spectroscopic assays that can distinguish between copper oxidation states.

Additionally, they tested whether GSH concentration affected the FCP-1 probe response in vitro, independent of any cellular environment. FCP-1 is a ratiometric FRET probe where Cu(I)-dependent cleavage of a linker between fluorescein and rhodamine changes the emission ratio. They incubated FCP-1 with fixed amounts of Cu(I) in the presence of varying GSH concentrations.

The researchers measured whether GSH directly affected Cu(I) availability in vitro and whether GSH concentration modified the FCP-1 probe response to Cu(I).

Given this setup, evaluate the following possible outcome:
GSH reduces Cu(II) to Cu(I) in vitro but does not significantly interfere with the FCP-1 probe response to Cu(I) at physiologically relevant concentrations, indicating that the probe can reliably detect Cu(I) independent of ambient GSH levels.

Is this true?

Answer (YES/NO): NO